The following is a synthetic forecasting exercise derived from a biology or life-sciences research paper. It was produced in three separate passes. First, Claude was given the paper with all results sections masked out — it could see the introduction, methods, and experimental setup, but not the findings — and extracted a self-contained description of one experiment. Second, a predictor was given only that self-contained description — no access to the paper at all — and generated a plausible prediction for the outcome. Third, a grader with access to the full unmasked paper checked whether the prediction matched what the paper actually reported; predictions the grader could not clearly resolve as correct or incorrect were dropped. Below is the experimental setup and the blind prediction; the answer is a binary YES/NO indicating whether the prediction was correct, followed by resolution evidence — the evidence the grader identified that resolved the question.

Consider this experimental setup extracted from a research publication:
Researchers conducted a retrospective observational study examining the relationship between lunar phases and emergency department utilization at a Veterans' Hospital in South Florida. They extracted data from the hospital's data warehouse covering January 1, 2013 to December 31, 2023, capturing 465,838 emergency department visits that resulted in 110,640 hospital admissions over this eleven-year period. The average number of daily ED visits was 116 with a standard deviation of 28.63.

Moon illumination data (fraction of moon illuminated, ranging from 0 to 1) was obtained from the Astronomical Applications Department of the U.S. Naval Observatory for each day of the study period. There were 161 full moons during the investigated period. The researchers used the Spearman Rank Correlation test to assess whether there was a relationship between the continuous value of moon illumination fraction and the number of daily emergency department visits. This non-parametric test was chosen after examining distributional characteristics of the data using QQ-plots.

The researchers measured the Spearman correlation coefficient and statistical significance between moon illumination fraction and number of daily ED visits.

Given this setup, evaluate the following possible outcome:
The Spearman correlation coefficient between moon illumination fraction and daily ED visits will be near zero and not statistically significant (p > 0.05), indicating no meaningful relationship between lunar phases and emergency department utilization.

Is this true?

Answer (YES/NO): YES